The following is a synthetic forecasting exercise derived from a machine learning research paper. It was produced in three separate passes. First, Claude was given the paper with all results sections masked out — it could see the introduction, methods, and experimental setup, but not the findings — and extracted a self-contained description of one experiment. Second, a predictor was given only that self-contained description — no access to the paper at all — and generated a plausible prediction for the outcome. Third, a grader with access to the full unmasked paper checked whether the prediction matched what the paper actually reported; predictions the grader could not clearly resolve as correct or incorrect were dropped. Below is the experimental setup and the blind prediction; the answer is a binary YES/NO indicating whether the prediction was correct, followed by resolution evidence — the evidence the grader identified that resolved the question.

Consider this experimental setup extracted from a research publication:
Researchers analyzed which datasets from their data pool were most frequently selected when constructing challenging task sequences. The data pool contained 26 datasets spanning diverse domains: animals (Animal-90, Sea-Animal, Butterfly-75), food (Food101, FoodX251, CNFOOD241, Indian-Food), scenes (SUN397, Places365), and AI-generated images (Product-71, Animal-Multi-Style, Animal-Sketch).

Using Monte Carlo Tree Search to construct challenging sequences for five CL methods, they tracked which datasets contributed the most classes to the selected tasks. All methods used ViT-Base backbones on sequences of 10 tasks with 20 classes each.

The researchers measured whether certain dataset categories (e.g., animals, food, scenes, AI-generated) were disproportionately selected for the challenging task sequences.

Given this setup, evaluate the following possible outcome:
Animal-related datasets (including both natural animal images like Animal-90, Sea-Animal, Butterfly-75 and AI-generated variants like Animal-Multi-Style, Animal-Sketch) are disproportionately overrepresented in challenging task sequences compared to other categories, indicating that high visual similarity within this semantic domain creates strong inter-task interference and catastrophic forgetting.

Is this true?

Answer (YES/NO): NO